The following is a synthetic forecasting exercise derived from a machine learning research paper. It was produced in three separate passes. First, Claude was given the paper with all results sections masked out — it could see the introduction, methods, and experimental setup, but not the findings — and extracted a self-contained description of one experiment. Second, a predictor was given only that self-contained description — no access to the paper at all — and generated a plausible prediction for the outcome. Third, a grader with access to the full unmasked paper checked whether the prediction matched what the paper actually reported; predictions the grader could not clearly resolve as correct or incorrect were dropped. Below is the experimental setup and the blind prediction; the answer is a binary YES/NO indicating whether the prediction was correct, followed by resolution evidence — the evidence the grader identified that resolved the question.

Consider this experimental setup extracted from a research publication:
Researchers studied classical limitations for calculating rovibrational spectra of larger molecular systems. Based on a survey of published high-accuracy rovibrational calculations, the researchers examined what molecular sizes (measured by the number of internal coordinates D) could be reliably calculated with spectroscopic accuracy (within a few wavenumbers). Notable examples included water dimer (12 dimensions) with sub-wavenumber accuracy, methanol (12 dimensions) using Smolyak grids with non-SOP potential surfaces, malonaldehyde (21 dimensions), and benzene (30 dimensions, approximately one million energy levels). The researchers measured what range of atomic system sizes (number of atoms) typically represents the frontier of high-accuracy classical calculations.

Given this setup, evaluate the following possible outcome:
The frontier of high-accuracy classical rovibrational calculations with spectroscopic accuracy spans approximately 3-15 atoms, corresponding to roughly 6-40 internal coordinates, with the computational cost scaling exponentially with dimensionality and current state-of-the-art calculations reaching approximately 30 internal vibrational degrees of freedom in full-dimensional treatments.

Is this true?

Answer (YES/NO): NO